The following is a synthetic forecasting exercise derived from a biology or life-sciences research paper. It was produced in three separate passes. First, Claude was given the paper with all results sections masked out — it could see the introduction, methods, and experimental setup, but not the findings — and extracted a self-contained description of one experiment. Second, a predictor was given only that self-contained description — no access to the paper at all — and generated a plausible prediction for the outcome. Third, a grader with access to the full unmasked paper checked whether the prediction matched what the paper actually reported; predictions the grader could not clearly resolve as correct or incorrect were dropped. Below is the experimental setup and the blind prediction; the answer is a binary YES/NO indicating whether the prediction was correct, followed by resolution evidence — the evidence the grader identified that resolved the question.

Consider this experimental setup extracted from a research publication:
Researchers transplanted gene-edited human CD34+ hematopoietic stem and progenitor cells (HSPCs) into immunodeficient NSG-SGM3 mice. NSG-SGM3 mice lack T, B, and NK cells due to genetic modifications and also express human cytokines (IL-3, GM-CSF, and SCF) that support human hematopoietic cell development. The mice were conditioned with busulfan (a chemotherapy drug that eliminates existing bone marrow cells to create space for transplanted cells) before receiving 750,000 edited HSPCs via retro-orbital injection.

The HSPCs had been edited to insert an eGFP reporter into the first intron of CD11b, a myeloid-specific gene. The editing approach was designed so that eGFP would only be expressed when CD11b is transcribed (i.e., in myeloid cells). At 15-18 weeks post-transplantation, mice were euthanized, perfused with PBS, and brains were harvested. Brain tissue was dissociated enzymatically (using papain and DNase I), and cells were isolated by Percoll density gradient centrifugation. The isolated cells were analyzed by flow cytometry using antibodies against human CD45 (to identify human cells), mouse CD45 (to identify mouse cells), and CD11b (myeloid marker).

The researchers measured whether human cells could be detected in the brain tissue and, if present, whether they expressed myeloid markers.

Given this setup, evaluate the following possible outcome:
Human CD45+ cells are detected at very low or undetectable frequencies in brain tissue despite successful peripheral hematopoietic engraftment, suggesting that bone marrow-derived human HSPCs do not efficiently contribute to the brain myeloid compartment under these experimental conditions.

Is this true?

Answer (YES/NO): NO